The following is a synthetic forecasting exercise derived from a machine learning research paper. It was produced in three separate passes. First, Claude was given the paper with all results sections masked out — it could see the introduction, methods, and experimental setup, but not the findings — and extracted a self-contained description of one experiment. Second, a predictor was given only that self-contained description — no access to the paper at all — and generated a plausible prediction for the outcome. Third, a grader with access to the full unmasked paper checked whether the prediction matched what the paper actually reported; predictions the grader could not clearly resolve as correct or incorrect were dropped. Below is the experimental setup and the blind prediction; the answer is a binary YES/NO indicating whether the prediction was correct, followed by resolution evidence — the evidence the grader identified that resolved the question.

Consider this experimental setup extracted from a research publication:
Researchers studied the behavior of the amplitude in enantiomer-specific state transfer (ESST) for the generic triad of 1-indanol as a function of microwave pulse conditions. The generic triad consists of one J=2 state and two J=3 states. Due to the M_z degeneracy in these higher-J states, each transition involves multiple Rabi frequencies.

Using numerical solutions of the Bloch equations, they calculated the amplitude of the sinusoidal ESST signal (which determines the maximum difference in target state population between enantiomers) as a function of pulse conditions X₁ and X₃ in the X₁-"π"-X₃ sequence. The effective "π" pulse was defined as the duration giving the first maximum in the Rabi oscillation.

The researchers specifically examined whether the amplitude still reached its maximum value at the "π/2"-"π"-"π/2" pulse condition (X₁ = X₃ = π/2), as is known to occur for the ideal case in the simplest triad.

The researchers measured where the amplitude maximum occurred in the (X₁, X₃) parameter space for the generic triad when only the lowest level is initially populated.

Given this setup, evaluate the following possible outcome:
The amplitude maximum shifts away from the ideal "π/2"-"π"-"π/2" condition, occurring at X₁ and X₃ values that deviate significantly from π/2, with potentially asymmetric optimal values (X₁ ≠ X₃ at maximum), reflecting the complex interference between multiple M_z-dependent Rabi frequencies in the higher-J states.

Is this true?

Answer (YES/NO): NO